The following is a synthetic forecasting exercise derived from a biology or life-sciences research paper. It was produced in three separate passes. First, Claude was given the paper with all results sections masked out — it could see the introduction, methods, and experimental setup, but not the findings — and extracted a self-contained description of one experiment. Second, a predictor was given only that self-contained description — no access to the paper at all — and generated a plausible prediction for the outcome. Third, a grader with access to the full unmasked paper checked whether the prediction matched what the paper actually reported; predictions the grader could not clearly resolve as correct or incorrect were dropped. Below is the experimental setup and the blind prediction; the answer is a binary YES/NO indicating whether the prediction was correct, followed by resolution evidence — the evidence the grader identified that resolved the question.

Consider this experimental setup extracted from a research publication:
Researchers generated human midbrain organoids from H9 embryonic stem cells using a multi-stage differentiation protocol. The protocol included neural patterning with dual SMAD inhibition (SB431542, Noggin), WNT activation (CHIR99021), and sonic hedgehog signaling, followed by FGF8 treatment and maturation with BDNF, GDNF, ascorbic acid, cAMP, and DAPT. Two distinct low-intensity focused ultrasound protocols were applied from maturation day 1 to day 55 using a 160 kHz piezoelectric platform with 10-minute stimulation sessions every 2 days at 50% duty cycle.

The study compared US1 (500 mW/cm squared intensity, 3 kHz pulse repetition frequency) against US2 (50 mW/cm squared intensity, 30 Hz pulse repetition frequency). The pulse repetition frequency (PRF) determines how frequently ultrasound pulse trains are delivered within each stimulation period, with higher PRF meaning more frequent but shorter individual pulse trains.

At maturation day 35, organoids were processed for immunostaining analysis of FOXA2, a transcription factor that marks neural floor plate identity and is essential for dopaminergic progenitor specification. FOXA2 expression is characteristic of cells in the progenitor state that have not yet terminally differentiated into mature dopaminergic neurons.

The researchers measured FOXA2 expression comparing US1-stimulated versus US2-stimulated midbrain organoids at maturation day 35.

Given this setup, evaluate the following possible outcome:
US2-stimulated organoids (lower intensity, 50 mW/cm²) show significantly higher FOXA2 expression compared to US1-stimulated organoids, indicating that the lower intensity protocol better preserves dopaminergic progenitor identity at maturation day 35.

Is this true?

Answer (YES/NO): NO